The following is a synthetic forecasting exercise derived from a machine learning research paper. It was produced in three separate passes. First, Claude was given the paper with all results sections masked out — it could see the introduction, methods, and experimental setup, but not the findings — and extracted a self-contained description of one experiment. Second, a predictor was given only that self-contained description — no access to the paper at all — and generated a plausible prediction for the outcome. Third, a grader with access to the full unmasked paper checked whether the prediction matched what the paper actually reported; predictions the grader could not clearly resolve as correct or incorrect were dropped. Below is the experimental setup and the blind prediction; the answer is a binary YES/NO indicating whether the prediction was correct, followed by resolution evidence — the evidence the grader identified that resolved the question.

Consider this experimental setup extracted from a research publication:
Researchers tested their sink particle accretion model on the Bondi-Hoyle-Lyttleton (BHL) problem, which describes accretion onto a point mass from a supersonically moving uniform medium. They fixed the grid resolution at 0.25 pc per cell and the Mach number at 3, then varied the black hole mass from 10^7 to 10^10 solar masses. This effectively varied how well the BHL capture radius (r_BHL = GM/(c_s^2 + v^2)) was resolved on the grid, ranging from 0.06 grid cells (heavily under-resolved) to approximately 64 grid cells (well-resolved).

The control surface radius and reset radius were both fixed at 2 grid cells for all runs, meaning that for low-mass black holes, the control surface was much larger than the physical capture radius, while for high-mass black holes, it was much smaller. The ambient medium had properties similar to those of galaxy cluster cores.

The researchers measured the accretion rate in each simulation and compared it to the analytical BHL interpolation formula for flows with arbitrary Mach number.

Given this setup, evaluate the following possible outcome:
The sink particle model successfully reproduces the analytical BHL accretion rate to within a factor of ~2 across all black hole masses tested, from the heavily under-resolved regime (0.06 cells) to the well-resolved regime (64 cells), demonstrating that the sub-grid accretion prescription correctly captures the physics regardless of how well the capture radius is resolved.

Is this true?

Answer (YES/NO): NO